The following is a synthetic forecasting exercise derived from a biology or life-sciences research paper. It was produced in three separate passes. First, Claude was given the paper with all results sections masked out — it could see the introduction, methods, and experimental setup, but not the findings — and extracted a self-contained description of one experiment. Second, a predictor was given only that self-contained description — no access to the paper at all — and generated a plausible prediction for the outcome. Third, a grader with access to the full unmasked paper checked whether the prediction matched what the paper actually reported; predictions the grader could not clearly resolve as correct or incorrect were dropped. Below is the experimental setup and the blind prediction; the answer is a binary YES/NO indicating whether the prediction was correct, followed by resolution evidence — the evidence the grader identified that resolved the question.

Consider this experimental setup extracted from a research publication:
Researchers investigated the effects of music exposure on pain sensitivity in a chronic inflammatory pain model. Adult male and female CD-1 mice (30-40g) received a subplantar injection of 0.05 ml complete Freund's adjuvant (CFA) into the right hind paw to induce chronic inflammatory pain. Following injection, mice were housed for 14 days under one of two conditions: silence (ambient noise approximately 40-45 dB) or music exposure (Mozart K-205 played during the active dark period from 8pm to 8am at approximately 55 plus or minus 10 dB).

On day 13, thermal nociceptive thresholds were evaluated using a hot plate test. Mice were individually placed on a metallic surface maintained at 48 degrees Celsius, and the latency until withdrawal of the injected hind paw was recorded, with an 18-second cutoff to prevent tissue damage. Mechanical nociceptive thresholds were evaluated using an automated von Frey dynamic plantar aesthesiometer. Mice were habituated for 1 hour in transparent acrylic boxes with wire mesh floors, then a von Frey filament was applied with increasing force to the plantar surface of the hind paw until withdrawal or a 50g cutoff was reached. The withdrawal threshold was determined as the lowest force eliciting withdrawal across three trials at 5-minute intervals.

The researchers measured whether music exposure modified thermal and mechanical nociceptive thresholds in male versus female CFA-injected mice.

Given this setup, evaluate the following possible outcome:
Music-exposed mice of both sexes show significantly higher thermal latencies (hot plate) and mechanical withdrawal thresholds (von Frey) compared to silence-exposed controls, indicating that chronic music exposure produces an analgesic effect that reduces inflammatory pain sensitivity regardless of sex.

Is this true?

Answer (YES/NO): NO